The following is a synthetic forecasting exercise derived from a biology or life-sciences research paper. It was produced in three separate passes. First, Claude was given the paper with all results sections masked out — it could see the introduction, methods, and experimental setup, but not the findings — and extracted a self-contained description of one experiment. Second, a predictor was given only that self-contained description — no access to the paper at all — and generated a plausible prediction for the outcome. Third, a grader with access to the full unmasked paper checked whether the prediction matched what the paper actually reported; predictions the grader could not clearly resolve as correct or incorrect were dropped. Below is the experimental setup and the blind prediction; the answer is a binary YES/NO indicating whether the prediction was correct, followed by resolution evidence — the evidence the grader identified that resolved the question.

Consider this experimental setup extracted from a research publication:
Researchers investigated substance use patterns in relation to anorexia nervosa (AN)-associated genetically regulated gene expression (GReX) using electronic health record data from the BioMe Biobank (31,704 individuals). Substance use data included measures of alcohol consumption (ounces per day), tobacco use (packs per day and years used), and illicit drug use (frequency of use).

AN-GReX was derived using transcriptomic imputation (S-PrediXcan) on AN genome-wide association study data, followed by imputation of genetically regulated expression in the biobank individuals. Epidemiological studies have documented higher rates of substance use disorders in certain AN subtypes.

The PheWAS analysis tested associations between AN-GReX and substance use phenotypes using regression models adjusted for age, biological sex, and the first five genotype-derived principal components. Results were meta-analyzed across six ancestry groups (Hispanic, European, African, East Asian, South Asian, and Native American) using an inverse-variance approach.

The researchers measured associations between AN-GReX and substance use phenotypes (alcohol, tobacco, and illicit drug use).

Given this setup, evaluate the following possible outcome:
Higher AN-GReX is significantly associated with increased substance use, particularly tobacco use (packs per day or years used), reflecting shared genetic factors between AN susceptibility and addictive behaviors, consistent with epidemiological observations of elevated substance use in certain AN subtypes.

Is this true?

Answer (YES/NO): NO